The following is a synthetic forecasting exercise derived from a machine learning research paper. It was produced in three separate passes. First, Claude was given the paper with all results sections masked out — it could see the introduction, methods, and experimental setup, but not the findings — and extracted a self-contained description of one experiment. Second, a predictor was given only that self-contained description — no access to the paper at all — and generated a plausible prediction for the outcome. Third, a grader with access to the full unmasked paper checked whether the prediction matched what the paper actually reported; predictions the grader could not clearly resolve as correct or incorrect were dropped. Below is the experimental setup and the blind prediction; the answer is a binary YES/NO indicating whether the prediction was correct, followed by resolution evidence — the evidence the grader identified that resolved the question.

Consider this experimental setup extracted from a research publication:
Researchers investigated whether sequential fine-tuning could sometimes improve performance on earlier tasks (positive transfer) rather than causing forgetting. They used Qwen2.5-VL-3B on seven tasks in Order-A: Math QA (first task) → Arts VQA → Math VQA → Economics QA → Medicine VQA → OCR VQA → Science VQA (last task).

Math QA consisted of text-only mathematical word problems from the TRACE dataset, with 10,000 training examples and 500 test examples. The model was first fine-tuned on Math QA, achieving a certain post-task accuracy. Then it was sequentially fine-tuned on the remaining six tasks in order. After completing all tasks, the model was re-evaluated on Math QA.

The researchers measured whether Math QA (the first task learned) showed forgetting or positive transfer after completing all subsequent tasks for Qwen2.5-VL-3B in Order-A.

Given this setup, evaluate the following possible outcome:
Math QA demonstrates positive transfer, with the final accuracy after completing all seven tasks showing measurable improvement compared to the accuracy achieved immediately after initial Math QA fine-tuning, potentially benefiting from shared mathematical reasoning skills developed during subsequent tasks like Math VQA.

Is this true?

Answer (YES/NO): YES